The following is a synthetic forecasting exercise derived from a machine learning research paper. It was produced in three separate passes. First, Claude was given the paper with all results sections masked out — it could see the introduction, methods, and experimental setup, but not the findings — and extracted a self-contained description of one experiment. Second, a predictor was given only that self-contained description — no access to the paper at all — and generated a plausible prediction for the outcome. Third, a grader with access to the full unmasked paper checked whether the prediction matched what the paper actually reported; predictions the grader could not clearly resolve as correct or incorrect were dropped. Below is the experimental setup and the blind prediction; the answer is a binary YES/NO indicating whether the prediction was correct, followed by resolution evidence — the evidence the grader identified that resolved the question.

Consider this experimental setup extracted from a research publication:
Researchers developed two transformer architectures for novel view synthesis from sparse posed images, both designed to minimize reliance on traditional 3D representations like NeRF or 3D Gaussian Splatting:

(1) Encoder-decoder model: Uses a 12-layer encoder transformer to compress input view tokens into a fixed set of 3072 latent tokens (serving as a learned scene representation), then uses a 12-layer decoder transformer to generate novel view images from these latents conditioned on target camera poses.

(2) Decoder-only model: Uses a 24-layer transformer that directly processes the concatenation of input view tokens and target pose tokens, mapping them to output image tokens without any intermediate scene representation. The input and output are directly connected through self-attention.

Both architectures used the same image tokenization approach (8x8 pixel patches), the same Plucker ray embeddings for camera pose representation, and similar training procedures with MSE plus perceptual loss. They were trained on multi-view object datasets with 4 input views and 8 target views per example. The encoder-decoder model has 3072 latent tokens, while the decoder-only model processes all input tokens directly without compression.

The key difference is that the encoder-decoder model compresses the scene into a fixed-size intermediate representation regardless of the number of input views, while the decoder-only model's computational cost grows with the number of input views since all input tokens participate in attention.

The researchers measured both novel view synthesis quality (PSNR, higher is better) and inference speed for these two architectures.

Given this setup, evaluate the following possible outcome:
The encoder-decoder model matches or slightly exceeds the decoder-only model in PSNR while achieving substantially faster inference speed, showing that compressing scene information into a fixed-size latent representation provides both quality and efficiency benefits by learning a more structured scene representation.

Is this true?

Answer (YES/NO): NO